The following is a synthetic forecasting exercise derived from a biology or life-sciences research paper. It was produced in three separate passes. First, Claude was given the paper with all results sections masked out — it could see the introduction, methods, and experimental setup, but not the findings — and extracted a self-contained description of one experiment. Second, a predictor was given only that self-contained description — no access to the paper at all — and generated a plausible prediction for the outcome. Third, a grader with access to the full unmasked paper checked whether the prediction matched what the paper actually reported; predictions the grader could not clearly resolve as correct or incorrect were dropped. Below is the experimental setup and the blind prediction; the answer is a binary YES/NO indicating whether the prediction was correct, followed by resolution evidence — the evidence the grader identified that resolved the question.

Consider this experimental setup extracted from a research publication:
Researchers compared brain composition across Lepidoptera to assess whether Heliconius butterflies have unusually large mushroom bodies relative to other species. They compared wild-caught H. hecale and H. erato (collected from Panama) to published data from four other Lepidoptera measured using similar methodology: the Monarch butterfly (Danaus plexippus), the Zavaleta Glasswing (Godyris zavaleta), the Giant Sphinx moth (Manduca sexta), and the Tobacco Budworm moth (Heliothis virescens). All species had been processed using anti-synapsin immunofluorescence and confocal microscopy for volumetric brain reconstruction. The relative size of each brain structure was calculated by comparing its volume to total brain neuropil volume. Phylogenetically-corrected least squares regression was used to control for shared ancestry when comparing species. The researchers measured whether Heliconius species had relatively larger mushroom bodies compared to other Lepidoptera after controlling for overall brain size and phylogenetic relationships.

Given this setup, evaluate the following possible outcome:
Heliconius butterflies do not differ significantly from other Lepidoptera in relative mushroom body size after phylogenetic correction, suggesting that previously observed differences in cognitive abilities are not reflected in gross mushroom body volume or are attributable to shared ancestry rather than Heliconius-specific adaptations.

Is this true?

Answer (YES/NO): NO